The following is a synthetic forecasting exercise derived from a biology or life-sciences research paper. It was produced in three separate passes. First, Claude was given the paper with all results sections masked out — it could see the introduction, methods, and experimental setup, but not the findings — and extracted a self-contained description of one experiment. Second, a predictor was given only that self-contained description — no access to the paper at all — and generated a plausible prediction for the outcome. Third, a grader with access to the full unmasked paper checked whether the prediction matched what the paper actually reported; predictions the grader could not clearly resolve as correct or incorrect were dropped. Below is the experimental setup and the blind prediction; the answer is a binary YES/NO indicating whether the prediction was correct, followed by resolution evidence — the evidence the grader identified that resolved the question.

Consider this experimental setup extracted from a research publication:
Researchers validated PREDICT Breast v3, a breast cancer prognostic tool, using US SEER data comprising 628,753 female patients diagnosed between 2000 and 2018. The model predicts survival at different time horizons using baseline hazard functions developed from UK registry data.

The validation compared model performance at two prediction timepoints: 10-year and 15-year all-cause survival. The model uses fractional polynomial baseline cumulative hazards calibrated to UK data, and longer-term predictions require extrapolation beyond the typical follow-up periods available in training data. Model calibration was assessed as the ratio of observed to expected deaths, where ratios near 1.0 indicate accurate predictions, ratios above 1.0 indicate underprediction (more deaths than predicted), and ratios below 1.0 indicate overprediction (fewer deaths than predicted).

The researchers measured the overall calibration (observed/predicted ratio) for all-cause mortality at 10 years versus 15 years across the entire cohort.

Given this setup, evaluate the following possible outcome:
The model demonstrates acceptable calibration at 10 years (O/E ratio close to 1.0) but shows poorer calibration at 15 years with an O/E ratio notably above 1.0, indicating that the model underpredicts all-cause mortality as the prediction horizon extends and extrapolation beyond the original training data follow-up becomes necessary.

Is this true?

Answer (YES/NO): NO